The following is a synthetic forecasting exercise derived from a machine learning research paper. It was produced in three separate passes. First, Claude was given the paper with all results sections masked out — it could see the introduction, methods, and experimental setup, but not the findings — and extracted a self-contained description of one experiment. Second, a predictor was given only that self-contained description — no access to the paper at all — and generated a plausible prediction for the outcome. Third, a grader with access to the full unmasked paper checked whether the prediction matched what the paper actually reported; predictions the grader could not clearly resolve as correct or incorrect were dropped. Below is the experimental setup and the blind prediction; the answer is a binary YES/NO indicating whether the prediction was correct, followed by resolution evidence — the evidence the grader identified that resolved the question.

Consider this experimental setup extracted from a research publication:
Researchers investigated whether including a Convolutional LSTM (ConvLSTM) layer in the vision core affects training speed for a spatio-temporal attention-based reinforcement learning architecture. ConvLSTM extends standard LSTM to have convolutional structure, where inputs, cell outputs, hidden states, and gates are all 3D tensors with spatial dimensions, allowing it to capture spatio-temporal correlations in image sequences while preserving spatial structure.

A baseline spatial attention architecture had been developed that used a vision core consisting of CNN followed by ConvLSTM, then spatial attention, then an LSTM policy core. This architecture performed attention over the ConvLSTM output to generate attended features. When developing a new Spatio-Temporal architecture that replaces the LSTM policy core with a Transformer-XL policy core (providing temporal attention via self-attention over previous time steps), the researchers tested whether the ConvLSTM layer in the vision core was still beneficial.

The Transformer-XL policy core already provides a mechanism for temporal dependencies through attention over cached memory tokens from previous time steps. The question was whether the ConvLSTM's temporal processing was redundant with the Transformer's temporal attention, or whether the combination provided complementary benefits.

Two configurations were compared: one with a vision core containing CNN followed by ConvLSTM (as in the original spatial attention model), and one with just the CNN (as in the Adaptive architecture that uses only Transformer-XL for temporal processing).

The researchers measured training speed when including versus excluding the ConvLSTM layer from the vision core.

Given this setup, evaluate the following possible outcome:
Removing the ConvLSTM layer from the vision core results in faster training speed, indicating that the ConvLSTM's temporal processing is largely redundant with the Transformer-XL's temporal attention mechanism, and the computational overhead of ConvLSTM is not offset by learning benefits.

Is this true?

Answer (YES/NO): YES